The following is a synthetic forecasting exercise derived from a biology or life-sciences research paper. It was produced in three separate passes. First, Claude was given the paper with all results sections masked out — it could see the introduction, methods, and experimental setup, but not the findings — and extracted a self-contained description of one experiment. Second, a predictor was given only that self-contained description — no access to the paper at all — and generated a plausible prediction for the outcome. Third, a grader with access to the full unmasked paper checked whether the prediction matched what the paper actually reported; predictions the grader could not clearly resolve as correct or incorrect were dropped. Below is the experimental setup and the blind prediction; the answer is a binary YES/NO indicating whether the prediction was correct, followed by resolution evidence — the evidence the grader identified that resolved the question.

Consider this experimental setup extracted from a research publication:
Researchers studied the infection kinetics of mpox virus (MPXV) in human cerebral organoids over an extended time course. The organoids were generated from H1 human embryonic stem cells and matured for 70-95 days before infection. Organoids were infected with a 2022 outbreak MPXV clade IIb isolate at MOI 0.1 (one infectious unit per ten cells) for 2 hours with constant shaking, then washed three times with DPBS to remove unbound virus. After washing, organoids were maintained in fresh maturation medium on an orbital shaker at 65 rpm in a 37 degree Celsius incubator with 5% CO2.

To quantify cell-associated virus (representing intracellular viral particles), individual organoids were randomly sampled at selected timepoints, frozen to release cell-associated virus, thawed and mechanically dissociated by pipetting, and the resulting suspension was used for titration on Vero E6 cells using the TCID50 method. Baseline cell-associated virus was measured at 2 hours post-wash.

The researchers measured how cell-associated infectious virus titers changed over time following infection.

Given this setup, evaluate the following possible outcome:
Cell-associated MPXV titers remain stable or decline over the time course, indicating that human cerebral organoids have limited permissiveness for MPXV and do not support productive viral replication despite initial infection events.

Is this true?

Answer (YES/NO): NO